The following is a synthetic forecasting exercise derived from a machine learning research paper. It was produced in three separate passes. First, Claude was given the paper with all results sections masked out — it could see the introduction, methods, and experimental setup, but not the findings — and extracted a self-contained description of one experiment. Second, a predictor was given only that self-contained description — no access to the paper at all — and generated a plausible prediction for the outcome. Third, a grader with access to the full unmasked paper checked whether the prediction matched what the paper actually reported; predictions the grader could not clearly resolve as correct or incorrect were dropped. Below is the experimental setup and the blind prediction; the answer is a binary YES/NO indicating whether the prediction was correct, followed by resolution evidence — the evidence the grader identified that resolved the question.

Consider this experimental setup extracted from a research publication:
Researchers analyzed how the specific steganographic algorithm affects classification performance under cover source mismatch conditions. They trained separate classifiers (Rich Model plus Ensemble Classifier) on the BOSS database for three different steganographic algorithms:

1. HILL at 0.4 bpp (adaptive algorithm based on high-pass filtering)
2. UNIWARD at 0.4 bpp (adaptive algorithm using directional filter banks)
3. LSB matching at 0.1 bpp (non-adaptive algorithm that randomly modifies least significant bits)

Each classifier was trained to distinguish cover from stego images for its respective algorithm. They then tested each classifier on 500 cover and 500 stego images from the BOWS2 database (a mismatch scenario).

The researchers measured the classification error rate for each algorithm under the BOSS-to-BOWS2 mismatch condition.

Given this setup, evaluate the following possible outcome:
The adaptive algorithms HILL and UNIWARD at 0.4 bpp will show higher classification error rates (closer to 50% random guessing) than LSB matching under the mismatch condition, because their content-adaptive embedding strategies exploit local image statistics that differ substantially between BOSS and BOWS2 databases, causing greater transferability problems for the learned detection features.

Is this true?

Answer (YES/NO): YES